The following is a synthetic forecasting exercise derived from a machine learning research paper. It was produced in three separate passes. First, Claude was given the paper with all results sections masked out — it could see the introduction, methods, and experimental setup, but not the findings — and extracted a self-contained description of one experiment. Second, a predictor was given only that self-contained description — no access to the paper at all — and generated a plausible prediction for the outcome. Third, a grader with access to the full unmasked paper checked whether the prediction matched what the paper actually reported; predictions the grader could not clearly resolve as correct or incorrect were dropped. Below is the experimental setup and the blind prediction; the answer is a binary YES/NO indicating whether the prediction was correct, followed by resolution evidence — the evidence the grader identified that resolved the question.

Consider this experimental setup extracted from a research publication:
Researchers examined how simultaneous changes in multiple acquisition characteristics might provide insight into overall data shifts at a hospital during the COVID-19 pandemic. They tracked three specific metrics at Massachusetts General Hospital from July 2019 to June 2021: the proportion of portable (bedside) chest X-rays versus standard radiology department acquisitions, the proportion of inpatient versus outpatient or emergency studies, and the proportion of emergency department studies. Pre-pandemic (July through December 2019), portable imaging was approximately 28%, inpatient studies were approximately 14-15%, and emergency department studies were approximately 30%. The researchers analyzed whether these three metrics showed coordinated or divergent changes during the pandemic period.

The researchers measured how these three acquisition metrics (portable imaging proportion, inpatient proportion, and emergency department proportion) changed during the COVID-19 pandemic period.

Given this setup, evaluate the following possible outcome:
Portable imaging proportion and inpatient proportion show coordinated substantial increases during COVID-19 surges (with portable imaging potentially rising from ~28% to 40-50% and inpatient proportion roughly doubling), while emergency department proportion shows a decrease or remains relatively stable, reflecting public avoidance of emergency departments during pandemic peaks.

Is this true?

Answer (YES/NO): YES